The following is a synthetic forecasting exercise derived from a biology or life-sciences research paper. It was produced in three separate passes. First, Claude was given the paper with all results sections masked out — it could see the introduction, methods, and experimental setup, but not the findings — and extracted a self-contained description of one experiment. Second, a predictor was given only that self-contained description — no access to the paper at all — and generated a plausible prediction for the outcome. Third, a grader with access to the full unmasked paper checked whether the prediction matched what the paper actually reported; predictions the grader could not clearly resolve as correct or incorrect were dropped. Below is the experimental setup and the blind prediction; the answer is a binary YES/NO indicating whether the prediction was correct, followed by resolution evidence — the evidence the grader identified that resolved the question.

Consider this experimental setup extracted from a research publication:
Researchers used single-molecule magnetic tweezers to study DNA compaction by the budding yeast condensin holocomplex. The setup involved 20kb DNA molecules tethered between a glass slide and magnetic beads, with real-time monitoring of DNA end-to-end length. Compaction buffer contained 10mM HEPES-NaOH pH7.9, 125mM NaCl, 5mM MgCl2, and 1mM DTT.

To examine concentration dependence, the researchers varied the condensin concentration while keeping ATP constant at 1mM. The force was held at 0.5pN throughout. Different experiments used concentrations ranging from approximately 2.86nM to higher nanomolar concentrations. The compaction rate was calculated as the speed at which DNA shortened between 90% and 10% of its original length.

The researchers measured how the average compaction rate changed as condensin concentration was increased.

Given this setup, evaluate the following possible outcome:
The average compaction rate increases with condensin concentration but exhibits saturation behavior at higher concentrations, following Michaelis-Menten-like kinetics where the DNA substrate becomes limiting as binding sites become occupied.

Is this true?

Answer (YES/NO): NO